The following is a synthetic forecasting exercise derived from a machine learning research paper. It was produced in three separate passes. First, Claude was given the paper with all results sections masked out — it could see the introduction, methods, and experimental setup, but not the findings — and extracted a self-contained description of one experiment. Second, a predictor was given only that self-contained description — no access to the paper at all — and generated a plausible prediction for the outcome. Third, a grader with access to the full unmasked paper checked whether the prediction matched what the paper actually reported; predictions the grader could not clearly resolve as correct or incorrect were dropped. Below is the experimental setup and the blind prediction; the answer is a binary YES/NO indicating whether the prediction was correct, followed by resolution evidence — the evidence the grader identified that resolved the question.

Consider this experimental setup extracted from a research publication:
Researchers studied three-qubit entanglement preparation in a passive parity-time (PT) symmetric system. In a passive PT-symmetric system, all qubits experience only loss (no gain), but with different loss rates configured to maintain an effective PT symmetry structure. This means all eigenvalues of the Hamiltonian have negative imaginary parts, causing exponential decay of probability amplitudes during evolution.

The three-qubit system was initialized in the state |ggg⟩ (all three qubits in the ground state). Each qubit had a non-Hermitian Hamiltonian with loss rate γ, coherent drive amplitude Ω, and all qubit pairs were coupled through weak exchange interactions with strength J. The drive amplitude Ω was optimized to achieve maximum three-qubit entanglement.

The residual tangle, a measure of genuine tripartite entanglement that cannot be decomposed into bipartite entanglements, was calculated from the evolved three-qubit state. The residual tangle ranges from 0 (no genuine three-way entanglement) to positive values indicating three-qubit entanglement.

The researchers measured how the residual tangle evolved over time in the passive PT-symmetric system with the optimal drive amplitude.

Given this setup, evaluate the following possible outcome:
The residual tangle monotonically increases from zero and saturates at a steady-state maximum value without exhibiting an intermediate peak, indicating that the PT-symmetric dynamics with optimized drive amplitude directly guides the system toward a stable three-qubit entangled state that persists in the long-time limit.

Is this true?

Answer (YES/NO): NO